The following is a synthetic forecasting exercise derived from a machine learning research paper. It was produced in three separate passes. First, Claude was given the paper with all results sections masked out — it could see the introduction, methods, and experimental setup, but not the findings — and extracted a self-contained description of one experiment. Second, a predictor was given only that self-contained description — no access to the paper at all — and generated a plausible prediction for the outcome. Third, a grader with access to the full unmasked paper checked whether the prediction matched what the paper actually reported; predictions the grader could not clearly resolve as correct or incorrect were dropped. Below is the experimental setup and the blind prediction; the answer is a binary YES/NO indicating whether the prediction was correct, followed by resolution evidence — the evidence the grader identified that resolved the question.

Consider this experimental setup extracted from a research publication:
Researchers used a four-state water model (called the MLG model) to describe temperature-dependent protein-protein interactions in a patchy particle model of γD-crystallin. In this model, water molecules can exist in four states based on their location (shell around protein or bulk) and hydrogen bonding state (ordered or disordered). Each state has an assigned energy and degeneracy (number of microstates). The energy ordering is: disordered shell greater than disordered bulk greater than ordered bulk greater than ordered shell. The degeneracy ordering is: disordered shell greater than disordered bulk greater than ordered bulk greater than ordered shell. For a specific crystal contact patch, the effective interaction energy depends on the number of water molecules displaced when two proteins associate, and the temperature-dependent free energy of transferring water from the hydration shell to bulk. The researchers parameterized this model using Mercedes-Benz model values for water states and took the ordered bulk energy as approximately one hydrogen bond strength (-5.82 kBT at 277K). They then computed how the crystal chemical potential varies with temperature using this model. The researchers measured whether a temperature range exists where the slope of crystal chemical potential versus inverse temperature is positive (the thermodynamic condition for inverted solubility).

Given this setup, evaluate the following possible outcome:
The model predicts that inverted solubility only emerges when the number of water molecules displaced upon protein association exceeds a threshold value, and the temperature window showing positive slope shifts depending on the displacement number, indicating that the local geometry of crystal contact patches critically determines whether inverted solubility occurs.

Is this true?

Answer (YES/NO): YES